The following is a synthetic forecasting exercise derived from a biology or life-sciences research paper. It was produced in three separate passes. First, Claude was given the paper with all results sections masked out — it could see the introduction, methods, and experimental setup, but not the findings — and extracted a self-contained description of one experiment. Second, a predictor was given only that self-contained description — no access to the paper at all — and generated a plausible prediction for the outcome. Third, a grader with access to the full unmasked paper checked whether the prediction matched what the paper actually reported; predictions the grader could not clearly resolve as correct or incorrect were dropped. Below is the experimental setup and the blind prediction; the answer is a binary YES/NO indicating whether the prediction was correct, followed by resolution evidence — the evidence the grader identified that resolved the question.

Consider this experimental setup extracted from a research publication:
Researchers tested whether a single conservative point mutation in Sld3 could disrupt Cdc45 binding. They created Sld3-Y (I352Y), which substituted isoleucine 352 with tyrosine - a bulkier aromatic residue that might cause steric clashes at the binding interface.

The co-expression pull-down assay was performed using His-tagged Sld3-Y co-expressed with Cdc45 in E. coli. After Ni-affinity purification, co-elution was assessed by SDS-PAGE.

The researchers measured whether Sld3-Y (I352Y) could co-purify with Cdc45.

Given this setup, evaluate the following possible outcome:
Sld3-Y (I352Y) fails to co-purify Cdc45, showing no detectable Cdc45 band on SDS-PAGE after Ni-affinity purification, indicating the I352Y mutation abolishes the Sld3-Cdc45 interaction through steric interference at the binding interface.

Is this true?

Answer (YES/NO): NO